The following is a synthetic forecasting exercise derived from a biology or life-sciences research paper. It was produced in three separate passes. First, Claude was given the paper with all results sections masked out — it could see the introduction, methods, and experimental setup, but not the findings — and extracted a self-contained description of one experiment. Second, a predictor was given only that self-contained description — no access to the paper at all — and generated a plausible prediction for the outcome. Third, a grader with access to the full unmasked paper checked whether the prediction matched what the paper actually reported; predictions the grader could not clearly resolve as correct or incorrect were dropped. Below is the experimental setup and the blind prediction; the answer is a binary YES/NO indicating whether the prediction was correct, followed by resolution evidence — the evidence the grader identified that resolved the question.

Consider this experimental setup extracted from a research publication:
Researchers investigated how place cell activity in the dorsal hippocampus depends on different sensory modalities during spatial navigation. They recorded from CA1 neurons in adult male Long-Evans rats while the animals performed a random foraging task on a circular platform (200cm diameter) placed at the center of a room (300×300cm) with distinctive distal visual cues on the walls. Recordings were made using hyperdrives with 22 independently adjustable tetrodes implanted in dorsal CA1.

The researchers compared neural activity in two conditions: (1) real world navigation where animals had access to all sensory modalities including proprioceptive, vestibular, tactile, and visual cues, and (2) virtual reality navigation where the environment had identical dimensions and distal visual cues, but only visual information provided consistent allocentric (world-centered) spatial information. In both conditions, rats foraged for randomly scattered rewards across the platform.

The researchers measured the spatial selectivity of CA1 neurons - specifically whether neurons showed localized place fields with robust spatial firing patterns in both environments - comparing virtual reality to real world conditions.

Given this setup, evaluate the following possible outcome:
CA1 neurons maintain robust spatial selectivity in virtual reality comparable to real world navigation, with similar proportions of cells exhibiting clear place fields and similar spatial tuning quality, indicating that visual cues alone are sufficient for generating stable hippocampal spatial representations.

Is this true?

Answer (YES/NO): NO